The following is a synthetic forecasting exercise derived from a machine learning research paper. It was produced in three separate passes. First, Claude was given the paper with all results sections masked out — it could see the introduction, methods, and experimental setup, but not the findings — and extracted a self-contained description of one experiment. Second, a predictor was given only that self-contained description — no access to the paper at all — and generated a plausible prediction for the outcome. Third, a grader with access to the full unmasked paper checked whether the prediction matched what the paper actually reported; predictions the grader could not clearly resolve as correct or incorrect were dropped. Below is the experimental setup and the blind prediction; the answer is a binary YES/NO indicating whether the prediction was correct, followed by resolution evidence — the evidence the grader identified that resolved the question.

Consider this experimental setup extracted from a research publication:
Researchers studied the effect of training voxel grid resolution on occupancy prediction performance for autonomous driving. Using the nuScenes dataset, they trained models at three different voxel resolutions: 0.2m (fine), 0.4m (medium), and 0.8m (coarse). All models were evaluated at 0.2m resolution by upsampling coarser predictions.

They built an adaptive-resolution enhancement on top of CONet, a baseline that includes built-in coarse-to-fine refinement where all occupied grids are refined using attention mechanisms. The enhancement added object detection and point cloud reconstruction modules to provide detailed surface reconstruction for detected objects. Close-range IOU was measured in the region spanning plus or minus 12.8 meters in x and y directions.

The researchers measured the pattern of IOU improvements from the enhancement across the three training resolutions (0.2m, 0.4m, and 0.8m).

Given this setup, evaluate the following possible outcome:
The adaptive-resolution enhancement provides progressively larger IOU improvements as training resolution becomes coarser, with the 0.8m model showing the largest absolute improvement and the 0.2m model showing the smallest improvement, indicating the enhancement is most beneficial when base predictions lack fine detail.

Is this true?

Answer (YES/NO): YES